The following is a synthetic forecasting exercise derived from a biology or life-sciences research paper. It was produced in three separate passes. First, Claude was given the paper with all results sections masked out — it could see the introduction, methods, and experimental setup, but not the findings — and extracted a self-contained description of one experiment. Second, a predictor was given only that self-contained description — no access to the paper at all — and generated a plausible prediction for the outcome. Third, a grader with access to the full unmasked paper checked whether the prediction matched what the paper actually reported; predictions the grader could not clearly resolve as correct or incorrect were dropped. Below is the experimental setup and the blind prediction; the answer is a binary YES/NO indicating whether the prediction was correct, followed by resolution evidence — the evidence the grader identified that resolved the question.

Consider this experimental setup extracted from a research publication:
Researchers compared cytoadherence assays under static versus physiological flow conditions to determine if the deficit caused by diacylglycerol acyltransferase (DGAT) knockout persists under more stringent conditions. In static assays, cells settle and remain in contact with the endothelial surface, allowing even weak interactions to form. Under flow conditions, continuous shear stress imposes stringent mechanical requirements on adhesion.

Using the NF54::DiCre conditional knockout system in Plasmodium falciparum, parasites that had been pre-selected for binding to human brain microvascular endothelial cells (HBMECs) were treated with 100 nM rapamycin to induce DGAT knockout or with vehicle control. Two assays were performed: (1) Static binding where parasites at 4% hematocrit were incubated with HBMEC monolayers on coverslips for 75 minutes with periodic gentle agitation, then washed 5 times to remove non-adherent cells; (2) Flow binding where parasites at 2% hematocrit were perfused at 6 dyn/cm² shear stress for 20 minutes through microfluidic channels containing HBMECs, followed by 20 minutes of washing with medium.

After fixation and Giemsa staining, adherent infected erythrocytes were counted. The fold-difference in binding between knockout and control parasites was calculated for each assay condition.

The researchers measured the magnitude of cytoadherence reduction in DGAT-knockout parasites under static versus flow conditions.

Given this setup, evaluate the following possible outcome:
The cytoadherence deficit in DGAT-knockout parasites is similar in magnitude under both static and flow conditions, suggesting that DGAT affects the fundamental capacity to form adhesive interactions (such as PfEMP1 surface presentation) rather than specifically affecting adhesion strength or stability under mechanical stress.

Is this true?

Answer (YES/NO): YES